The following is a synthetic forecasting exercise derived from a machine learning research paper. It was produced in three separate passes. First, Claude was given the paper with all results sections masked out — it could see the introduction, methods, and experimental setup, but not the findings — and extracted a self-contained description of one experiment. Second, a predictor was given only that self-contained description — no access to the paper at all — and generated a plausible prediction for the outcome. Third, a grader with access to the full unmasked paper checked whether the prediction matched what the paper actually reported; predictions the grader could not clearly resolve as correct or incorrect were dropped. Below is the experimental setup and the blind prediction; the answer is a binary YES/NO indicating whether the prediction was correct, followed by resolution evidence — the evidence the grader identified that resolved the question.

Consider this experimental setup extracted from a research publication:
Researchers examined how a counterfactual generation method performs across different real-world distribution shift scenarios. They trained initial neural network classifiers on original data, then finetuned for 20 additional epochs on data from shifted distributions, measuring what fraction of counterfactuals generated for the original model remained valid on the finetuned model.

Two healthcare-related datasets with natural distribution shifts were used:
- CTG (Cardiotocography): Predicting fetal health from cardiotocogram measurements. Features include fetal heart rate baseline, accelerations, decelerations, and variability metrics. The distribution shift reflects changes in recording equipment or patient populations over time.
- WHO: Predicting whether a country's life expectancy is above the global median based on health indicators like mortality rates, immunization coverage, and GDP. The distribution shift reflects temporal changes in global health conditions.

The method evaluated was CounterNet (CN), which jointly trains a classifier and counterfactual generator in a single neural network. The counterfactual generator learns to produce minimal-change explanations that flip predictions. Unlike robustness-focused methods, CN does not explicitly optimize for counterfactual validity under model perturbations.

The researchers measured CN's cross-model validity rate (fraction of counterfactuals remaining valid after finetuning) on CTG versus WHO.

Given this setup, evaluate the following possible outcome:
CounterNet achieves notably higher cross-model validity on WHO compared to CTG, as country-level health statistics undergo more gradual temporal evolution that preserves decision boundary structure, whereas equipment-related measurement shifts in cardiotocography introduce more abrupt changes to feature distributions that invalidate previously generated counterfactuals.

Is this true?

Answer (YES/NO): NO